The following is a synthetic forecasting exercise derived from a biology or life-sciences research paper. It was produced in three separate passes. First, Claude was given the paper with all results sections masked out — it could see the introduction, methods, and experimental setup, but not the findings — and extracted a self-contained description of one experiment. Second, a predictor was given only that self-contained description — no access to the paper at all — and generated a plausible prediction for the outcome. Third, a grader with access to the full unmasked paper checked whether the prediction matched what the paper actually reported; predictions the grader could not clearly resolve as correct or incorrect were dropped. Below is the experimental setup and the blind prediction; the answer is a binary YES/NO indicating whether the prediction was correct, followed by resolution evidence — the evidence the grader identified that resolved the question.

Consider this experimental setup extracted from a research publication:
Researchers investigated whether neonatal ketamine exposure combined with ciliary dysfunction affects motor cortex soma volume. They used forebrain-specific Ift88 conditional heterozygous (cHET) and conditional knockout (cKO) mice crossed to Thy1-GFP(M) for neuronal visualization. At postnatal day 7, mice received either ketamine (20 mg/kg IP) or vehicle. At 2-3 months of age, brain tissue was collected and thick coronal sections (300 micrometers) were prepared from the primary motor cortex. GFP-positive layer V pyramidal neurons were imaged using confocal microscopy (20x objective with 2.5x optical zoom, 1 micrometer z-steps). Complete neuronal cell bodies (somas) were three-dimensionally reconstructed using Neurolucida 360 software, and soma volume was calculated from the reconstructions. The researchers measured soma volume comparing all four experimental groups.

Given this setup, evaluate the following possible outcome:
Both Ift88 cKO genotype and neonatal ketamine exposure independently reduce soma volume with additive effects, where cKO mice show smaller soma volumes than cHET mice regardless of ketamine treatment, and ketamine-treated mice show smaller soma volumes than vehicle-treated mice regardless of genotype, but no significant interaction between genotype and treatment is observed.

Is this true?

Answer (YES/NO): NO